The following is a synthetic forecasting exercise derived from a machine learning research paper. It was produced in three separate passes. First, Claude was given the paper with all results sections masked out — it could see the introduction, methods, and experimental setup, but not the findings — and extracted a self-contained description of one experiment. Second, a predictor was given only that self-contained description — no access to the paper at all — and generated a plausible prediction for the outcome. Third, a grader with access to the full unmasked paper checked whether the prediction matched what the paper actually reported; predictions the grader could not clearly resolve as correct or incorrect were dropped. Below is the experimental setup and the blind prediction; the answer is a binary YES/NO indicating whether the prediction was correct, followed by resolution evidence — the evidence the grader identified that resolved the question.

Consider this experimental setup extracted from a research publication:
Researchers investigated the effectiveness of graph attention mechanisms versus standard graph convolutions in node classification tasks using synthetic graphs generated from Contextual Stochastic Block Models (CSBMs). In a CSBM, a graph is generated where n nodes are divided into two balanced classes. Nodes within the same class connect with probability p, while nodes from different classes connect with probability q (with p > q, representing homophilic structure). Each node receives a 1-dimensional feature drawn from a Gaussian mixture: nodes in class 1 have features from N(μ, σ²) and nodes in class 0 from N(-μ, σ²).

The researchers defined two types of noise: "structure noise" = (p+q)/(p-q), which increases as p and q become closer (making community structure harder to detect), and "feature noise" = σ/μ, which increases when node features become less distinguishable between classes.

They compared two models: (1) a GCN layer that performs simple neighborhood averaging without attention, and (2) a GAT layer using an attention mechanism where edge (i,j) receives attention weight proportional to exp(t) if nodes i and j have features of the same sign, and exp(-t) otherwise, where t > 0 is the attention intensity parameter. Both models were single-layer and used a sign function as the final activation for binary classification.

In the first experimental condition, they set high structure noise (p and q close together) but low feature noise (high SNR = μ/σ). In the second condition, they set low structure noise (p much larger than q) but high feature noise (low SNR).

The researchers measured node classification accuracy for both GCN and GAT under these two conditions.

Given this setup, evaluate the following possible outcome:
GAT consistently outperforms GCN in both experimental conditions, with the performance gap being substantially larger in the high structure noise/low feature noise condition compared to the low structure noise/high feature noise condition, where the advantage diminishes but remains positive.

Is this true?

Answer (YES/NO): NO